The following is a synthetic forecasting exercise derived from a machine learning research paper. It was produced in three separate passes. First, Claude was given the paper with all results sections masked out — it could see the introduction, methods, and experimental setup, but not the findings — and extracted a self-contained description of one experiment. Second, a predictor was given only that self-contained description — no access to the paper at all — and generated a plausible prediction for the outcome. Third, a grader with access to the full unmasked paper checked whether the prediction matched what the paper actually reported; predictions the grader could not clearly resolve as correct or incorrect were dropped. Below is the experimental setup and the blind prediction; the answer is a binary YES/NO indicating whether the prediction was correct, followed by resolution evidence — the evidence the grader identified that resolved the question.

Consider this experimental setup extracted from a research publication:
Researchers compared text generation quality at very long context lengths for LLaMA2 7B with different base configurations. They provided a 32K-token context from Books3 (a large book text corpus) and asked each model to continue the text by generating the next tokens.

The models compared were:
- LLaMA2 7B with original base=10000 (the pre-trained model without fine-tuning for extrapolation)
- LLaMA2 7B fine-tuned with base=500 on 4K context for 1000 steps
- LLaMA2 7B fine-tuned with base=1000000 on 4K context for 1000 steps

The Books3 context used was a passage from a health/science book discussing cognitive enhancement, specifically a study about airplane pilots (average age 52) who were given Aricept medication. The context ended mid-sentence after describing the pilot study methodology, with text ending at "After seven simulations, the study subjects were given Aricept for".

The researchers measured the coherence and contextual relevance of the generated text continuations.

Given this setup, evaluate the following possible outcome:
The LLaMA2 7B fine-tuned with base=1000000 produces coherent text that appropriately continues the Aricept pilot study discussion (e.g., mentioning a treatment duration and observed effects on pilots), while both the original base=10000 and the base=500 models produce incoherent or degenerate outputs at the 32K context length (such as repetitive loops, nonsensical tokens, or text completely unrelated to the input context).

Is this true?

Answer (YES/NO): NO